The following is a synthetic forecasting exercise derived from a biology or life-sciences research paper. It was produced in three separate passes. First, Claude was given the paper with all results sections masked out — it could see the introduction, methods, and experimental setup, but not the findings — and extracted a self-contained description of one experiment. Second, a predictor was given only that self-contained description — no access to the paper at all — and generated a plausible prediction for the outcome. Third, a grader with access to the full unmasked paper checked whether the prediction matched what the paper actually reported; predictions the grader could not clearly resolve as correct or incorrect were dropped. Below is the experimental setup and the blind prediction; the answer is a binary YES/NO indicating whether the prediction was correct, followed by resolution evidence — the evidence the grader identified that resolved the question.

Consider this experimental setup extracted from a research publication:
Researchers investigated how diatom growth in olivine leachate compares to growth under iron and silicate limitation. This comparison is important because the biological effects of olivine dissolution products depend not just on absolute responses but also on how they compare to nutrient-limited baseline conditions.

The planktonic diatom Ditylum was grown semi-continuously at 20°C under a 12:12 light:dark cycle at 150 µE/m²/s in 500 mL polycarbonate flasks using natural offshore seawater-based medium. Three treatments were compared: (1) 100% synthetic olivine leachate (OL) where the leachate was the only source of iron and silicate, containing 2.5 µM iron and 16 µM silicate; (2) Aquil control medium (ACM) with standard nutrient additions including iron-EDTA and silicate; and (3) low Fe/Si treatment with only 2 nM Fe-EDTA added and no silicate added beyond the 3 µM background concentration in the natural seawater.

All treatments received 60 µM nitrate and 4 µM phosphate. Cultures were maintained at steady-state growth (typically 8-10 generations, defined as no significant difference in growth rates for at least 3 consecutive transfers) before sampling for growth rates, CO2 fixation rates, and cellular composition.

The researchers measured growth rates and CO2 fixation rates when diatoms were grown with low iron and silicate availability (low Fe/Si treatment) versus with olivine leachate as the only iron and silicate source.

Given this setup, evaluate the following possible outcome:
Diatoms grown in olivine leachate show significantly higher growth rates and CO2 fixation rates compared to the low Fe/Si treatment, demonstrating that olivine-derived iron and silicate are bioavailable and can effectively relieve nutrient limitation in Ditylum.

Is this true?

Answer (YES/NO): YES